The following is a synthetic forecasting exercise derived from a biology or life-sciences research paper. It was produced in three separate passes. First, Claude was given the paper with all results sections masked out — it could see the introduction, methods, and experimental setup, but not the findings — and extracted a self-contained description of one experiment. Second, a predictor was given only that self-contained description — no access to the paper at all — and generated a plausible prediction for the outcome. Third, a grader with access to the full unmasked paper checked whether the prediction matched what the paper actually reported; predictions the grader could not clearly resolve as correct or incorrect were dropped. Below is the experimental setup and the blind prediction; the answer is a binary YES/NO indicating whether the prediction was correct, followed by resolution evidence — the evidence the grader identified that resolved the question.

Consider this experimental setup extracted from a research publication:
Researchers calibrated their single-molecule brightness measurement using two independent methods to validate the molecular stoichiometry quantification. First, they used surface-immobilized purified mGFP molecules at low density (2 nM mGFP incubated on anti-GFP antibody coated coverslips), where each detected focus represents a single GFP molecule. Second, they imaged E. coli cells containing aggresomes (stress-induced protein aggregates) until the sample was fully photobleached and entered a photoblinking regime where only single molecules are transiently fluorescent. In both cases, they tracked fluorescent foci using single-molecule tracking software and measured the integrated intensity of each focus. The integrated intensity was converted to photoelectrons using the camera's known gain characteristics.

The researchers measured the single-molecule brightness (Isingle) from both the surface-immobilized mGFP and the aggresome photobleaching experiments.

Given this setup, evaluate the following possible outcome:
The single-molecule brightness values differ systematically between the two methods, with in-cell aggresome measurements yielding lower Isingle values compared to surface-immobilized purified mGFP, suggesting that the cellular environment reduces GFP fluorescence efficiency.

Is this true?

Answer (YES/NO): NO